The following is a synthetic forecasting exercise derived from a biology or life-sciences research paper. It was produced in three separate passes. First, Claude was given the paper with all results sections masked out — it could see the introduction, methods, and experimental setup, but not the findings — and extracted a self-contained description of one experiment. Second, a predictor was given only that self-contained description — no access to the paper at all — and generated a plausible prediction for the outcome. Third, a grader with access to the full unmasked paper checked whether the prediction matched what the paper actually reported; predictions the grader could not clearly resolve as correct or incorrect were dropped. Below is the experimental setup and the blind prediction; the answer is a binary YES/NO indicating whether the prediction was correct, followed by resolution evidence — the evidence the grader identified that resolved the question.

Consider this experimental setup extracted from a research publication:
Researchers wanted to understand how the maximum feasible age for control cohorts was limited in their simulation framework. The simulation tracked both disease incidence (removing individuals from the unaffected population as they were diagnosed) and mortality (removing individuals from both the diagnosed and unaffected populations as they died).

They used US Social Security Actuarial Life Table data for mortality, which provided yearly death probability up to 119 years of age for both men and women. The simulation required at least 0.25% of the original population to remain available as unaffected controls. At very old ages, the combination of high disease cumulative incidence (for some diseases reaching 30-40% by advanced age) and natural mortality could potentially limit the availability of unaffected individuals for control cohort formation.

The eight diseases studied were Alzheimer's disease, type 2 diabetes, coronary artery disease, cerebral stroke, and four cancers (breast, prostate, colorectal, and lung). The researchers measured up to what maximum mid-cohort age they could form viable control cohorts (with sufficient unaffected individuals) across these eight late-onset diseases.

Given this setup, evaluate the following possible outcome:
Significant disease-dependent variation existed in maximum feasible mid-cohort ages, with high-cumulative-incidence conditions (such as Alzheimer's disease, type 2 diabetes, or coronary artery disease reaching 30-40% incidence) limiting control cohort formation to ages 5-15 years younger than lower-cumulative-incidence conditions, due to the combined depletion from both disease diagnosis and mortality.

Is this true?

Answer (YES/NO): NO